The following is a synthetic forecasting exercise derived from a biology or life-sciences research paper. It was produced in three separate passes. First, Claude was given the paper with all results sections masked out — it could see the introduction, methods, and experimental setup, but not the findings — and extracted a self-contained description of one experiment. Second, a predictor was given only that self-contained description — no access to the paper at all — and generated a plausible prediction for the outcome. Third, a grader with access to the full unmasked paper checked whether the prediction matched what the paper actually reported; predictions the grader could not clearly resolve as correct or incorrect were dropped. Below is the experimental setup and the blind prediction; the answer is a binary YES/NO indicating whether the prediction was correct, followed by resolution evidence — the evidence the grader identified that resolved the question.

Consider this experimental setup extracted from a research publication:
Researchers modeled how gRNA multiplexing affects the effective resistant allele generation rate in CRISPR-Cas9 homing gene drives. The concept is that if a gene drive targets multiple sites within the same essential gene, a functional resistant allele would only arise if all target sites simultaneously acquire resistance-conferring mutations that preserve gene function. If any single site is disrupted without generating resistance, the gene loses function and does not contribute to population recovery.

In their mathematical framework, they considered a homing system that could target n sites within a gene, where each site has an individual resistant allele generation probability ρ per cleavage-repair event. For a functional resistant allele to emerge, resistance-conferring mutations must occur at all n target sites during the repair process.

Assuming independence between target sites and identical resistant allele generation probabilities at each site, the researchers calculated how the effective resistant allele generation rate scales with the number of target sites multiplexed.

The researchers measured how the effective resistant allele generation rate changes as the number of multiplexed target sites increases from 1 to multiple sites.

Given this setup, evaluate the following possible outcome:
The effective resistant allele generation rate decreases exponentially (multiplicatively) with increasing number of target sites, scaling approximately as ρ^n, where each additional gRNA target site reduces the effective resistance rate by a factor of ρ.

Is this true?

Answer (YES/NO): YES